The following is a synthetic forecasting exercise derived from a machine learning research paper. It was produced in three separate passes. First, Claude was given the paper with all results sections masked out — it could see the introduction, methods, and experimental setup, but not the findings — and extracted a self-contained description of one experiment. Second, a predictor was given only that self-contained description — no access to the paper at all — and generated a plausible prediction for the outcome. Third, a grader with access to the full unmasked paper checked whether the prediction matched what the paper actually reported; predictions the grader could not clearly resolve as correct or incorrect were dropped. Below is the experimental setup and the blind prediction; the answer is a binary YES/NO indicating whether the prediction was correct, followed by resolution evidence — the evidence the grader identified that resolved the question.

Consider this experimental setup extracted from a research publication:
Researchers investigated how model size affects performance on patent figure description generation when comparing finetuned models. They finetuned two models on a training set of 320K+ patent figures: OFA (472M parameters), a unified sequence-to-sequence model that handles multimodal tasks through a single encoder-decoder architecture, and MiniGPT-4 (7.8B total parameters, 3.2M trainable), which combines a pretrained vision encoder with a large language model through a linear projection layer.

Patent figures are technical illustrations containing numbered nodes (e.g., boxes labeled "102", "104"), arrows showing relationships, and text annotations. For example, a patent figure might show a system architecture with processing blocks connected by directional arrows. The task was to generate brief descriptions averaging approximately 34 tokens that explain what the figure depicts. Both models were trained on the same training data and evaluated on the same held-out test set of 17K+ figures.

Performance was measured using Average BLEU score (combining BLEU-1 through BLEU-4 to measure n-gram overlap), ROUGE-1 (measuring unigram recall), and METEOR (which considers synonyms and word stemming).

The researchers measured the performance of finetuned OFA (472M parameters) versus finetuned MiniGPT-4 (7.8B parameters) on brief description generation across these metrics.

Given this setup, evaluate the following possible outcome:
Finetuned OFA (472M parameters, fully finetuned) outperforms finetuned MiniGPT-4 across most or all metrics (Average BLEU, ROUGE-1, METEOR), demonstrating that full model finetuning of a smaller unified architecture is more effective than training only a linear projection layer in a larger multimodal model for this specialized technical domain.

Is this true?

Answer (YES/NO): YES